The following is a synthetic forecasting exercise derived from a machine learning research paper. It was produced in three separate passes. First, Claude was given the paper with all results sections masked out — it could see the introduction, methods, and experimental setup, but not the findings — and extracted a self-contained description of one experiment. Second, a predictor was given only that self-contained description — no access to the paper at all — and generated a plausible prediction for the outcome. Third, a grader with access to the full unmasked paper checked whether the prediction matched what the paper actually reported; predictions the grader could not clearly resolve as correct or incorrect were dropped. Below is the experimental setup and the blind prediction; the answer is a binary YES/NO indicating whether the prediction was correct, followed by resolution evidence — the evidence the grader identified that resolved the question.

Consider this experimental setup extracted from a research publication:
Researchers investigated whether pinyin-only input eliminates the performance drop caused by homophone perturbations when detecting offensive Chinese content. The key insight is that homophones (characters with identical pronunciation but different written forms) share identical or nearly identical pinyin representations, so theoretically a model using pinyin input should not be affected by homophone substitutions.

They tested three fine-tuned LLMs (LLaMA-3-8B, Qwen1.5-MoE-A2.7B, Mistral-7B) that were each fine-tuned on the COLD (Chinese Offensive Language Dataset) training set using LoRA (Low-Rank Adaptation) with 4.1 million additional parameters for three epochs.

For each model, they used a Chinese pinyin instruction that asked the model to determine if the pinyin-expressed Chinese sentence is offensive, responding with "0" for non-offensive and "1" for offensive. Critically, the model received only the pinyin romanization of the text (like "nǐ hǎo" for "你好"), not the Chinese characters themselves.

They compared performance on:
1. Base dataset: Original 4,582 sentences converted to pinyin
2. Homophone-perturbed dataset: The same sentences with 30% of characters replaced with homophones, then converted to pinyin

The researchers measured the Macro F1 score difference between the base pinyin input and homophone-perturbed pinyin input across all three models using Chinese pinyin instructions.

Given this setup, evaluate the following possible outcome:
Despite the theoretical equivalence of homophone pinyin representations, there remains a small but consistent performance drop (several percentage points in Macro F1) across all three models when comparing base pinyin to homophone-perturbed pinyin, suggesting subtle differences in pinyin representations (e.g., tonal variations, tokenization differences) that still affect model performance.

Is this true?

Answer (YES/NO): NO